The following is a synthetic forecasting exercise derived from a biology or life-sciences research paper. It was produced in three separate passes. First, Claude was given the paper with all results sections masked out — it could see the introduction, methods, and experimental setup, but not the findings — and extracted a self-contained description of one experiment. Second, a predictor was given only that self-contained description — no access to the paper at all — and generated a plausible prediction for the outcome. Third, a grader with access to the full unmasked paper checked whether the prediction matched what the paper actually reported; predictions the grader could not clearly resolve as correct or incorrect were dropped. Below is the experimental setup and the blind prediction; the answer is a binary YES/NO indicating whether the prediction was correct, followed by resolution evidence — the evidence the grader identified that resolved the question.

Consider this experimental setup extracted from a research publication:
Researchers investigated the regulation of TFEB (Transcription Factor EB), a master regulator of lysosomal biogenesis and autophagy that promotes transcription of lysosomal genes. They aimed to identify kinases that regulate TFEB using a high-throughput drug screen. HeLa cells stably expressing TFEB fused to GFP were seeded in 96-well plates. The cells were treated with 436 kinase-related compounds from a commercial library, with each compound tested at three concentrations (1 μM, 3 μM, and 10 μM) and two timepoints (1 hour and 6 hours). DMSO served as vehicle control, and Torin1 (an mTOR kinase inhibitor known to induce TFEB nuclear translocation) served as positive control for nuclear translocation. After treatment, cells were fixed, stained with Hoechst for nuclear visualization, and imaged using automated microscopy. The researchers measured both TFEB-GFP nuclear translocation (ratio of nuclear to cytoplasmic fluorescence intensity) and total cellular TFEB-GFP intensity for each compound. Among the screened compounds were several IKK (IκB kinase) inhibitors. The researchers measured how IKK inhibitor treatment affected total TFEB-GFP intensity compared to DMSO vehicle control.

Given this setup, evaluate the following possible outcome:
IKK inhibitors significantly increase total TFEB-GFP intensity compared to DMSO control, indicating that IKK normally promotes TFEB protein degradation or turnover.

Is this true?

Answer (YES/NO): YES